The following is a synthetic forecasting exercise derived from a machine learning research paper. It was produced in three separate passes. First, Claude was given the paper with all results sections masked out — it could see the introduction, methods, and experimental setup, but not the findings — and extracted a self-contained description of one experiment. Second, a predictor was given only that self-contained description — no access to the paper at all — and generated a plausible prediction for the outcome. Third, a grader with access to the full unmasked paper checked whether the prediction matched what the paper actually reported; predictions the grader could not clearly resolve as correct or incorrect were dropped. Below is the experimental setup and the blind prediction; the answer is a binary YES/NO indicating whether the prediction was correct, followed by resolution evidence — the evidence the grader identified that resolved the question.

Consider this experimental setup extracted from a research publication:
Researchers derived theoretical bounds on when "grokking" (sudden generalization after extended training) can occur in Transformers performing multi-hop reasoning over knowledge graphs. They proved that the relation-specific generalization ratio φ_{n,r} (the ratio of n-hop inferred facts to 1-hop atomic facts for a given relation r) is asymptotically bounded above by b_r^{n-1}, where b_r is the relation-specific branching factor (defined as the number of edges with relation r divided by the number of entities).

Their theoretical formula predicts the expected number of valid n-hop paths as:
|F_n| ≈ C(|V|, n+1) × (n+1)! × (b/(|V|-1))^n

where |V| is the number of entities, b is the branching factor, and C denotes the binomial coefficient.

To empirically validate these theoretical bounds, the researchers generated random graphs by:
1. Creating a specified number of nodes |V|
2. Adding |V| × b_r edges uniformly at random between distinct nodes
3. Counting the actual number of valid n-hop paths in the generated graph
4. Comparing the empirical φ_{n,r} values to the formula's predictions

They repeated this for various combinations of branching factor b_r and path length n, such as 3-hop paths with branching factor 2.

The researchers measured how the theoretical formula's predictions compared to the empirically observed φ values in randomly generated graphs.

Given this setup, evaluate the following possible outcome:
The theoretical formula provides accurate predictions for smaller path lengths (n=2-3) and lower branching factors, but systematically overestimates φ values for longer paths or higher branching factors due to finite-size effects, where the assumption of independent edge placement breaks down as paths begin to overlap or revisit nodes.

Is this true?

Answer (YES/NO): NO